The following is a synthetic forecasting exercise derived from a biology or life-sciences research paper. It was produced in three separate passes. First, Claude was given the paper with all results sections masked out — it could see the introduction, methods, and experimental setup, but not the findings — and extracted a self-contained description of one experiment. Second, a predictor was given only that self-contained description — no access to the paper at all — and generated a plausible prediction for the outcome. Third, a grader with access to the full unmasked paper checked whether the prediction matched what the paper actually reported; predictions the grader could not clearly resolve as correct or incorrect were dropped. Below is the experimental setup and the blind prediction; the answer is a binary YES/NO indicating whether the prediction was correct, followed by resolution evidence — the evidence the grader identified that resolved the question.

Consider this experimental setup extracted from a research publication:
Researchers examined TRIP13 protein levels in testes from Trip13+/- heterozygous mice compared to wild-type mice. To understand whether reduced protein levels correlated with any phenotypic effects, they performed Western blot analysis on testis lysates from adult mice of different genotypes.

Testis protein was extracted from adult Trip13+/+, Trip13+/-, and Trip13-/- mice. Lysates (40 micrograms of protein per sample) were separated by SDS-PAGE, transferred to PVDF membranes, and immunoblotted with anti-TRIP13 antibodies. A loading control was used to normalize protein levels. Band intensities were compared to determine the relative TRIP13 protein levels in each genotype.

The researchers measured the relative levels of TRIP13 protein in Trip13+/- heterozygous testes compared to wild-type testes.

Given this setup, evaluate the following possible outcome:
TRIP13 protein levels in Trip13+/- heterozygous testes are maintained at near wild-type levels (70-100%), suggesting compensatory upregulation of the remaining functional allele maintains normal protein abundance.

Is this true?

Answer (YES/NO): NO